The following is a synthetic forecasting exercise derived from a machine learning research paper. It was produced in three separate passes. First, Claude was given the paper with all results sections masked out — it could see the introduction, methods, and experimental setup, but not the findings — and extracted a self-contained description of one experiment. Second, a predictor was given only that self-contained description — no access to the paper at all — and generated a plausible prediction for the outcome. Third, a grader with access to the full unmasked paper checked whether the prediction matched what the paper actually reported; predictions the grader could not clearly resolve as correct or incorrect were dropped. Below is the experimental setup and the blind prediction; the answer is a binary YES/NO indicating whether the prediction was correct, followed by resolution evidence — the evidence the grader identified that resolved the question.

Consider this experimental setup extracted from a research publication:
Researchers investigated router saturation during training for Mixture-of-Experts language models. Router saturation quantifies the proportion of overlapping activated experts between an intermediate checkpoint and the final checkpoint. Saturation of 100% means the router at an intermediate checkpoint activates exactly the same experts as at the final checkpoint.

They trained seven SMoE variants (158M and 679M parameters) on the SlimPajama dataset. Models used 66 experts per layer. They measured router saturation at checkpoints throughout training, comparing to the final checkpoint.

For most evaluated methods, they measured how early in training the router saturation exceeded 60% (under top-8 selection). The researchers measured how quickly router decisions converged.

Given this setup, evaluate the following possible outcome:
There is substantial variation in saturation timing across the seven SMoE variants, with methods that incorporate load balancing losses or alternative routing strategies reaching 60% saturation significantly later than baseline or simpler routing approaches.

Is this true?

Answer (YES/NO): NO